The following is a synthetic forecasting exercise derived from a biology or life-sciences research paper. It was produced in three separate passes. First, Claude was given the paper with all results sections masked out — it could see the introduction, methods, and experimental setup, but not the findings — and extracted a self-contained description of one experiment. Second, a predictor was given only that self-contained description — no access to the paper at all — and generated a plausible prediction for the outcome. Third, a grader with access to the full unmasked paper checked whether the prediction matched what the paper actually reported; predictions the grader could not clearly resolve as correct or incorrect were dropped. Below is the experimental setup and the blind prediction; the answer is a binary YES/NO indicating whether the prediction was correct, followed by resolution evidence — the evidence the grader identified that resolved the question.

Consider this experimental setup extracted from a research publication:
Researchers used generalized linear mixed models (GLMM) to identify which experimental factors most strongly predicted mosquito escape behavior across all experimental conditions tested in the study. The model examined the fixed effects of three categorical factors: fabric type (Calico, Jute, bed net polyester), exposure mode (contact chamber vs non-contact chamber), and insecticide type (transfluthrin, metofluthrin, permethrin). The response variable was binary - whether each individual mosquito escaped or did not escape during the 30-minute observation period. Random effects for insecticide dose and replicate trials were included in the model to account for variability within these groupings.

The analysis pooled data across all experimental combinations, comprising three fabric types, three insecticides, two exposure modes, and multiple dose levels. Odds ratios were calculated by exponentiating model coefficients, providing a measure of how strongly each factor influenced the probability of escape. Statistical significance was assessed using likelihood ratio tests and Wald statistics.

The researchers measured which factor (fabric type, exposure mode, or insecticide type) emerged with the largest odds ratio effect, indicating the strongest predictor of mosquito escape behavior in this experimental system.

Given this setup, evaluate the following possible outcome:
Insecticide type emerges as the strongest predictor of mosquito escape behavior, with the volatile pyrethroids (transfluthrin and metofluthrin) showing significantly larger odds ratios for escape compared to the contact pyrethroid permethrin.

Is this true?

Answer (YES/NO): NO